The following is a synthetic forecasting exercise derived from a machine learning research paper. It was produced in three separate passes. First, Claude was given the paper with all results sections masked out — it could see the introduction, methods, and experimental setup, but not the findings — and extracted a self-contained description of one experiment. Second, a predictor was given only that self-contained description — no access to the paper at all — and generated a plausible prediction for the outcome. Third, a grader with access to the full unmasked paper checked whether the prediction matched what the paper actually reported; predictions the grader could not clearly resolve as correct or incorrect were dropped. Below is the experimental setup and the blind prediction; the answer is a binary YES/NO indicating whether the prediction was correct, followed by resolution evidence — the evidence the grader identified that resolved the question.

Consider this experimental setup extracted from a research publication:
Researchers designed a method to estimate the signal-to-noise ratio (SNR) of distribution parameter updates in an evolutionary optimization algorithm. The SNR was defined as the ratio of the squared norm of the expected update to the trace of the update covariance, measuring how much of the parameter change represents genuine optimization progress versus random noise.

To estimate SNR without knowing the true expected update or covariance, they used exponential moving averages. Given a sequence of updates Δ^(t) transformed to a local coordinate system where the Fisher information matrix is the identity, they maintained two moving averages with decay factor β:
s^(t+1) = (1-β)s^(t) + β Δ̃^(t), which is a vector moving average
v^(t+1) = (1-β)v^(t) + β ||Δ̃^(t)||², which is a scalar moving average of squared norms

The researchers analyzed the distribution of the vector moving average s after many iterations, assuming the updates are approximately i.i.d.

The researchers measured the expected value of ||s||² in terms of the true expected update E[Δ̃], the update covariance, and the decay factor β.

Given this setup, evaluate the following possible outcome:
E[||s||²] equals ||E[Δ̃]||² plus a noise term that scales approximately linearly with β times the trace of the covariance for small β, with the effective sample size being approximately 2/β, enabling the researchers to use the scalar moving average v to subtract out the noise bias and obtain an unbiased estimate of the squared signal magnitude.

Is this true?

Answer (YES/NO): NO